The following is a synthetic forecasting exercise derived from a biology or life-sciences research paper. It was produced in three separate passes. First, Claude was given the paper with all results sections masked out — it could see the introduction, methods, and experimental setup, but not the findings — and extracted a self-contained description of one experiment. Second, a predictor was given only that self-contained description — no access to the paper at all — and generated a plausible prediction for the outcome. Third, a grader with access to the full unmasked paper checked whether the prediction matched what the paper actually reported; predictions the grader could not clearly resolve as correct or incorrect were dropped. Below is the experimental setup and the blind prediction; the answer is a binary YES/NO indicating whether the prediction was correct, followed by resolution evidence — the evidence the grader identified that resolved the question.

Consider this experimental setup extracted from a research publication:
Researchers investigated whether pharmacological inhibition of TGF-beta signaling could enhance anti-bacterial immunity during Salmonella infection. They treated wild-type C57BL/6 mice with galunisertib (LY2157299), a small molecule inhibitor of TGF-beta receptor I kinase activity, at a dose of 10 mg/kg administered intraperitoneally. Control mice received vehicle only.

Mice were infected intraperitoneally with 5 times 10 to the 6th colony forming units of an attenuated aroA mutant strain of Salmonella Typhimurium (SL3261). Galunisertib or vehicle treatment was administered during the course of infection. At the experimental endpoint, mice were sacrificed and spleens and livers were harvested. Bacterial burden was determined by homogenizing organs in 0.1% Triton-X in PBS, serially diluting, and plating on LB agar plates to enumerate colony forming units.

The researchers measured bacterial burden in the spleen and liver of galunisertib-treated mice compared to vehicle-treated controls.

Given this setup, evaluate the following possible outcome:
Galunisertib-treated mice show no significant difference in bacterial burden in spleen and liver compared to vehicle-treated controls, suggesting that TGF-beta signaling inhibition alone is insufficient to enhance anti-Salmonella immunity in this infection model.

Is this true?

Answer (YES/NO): YES